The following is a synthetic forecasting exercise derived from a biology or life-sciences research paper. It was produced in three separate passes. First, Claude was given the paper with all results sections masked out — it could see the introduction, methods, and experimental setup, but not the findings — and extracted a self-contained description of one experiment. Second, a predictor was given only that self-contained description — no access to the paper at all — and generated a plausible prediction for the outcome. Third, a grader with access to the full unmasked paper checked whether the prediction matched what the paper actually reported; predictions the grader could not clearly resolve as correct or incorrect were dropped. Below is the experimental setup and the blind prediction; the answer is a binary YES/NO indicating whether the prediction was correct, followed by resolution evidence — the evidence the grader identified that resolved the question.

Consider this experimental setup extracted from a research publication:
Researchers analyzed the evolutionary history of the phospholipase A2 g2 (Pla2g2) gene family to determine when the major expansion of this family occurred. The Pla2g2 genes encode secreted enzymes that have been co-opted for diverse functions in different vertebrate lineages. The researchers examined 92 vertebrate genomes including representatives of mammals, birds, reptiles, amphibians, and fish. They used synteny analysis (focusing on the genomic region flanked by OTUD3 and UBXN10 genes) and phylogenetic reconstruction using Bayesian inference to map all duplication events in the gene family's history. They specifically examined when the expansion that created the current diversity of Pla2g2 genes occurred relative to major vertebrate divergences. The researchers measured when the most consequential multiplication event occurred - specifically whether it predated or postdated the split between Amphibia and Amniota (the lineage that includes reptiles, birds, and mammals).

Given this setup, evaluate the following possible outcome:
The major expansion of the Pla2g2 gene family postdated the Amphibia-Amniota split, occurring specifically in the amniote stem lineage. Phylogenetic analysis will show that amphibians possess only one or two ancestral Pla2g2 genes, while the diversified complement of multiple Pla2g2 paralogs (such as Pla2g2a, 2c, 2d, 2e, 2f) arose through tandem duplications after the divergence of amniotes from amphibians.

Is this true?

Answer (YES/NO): YES